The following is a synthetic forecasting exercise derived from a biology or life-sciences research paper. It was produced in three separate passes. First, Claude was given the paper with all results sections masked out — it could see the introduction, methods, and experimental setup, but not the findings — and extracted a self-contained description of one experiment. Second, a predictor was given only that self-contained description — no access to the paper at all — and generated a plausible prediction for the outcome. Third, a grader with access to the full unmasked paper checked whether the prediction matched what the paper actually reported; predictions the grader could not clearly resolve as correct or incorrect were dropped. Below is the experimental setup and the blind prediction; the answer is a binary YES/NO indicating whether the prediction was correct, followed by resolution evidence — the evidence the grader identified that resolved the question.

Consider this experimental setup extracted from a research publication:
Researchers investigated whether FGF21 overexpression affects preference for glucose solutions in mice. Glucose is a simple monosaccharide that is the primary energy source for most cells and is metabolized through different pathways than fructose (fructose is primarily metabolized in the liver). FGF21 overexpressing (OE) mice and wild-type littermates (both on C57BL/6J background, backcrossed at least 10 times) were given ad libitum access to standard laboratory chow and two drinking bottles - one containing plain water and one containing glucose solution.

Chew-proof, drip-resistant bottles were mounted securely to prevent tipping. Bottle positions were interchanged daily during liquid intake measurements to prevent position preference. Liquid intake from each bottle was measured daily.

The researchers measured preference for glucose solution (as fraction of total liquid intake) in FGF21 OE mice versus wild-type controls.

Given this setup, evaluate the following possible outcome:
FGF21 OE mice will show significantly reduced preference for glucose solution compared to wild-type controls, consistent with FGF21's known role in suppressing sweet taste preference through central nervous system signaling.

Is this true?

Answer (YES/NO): NO